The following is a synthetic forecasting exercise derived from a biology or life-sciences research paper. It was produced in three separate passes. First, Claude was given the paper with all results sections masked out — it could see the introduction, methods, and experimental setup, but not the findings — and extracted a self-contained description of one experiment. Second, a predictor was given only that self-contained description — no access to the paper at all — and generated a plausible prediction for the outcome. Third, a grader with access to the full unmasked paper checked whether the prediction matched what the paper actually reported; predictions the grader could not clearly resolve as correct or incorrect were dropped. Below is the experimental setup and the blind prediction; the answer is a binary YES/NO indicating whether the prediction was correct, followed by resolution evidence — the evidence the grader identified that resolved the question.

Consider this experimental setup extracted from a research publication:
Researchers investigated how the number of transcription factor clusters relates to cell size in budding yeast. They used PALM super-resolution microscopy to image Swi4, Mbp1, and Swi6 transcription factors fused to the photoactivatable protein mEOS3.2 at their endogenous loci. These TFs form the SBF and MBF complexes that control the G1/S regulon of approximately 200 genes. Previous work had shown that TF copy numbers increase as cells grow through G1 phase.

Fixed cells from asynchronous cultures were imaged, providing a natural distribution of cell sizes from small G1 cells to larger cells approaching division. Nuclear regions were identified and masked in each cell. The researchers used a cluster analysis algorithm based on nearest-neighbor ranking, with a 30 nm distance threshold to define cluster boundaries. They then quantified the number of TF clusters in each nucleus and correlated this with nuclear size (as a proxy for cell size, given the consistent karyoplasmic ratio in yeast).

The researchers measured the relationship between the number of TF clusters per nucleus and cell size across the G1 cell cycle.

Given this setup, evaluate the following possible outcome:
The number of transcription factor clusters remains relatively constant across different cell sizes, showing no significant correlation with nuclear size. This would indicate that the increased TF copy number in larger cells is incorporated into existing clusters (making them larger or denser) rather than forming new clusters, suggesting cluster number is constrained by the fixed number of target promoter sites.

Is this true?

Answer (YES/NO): NO